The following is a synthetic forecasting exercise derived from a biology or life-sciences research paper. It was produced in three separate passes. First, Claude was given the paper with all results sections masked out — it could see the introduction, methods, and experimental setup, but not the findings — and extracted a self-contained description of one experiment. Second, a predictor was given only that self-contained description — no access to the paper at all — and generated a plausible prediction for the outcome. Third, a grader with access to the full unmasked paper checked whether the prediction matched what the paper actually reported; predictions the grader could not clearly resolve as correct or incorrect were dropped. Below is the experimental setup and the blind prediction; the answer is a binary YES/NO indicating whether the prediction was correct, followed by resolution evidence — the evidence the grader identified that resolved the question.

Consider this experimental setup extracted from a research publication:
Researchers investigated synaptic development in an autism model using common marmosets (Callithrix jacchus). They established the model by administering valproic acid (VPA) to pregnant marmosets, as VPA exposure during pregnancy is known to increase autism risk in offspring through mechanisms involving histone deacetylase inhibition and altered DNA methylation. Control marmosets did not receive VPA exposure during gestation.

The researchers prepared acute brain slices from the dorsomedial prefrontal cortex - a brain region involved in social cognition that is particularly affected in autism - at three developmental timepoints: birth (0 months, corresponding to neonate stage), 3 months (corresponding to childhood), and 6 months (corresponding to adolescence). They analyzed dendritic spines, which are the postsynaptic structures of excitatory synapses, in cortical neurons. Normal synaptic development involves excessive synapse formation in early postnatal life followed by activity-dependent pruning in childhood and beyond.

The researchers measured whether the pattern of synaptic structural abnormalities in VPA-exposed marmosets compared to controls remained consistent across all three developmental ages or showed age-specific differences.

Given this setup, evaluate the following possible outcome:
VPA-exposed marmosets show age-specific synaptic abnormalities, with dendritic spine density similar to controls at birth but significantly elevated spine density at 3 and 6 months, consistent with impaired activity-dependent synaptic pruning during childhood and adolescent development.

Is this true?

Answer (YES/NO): NO